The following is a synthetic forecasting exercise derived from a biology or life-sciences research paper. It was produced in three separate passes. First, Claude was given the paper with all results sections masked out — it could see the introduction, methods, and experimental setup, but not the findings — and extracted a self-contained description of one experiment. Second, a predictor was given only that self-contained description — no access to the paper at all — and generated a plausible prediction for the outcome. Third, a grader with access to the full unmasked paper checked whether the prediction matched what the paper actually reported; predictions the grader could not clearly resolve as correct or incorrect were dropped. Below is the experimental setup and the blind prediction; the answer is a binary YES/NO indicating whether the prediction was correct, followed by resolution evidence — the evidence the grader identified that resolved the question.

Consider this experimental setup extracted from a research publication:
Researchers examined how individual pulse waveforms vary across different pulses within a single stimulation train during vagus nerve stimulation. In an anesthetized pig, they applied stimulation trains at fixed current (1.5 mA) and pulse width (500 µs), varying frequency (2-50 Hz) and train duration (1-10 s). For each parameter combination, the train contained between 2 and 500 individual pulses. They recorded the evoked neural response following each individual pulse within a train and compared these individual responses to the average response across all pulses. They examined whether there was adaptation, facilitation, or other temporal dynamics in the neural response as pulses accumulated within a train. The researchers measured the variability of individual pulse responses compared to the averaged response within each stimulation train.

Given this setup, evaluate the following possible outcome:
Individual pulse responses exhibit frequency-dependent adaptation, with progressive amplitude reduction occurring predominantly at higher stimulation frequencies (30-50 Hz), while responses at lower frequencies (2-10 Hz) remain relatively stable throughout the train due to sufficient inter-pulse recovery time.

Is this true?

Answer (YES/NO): NO